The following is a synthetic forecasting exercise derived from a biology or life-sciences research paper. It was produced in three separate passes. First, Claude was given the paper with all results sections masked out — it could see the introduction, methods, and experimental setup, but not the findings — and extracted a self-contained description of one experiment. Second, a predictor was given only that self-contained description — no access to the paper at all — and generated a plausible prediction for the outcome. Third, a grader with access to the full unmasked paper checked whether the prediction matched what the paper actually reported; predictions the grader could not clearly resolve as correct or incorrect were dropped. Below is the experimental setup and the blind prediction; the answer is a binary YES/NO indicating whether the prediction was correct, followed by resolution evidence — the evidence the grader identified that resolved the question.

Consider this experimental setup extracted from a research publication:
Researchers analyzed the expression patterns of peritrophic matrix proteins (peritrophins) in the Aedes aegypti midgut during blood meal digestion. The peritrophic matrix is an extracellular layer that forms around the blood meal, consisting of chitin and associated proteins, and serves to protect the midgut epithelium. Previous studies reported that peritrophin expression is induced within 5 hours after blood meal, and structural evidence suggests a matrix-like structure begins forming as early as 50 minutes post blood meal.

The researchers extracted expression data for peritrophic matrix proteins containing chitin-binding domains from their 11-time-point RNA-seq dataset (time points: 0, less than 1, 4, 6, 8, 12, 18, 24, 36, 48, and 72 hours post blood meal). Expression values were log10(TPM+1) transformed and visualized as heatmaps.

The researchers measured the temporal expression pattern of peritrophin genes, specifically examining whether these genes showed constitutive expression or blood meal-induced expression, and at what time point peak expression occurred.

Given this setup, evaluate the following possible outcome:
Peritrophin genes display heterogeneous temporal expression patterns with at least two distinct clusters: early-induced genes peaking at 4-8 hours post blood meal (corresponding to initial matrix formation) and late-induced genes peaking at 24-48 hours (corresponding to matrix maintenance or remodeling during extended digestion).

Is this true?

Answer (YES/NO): NO